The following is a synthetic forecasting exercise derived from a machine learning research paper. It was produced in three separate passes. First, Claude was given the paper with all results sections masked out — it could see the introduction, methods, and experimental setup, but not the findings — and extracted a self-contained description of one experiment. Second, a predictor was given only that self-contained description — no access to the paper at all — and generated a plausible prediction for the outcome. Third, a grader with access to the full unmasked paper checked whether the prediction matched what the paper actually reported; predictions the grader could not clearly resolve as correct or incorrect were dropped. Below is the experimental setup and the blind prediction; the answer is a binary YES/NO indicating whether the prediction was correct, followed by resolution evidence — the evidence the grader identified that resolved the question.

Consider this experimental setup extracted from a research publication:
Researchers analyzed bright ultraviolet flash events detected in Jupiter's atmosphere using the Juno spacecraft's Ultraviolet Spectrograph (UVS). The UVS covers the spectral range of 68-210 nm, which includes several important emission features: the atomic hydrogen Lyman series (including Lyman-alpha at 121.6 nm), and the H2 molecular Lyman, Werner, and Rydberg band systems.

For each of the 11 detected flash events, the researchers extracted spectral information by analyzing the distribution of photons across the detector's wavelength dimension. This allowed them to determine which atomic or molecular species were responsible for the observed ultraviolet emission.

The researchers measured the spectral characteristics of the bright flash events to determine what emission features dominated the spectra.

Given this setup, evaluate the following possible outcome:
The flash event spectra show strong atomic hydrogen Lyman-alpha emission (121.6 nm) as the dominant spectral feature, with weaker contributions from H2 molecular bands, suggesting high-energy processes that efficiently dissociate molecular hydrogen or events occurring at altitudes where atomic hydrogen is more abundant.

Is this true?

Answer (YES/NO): NO